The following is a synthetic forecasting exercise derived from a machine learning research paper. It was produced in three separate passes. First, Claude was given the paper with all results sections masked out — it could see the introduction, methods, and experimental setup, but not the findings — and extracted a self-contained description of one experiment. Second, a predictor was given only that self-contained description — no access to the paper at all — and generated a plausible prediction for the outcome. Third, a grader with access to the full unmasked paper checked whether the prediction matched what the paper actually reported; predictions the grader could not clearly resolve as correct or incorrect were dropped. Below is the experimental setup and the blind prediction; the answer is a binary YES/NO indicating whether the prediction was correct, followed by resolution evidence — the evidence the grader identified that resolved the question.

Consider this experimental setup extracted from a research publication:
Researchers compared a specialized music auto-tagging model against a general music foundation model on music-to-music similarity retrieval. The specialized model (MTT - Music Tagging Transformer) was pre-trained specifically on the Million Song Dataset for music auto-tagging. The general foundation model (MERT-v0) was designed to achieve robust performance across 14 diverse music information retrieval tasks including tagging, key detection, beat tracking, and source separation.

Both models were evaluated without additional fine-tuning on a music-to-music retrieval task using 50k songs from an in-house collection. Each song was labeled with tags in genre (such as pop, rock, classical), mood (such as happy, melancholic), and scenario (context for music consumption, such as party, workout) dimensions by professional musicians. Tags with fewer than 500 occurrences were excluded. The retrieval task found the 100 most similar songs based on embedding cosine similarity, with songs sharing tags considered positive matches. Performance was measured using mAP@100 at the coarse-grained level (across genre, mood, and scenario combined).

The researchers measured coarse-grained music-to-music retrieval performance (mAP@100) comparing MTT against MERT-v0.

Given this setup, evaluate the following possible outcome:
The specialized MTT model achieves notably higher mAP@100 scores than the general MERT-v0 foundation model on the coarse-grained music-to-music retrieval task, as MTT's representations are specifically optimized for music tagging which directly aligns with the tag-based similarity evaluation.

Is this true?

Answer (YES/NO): YES